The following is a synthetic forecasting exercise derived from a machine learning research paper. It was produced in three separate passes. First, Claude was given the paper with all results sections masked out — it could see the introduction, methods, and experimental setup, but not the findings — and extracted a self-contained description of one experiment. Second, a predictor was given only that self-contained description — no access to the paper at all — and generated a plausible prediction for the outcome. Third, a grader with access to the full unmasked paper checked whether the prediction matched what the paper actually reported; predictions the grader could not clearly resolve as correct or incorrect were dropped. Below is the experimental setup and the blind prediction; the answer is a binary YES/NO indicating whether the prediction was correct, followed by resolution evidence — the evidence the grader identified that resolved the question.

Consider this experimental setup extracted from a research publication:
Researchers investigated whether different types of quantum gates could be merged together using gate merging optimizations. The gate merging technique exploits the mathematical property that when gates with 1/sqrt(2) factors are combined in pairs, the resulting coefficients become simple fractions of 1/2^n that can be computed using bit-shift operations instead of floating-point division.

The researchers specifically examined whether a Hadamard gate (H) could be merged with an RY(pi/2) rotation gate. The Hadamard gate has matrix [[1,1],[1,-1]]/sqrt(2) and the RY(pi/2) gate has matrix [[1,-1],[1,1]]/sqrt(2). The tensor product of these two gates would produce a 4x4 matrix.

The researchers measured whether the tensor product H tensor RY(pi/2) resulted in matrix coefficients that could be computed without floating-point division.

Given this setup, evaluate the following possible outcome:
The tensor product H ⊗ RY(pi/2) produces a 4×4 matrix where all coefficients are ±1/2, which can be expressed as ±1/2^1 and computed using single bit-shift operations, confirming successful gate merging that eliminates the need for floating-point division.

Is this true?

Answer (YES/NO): YES